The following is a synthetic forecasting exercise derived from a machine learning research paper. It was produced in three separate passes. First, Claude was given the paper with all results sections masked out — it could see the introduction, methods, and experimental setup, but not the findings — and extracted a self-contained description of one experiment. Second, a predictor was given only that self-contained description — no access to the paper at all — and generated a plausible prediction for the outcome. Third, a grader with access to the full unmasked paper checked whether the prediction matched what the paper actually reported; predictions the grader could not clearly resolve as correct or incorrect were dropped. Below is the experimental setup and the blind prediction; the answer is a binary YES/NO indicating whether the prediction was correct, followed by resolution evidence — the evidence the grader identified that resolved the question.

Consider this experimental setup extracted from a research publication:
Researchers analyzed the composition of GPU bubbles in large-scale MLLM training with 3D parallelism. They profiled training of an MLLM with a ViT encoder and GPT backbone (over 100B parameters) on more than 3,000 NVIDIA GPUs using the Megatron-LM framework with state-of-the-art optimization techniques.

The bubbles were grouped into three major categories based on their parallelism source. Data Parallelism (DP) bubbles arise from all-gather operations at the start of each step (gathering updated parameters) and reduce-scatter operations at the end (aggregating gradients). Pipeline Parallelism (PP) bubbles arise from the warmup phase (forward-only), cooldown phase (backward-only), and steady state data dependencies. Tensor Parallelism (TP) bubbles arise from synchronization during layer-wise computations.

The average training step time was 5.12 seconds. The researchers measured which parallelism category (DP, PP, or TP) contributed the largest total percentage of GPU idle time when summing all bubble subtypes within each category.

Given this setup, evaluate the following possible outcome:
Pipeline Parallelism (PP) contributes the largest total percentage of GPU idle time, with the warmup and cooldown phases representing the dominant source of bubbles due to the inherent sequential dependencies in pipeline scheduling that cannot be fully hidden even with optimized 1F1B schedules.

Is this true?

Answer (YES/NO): YES